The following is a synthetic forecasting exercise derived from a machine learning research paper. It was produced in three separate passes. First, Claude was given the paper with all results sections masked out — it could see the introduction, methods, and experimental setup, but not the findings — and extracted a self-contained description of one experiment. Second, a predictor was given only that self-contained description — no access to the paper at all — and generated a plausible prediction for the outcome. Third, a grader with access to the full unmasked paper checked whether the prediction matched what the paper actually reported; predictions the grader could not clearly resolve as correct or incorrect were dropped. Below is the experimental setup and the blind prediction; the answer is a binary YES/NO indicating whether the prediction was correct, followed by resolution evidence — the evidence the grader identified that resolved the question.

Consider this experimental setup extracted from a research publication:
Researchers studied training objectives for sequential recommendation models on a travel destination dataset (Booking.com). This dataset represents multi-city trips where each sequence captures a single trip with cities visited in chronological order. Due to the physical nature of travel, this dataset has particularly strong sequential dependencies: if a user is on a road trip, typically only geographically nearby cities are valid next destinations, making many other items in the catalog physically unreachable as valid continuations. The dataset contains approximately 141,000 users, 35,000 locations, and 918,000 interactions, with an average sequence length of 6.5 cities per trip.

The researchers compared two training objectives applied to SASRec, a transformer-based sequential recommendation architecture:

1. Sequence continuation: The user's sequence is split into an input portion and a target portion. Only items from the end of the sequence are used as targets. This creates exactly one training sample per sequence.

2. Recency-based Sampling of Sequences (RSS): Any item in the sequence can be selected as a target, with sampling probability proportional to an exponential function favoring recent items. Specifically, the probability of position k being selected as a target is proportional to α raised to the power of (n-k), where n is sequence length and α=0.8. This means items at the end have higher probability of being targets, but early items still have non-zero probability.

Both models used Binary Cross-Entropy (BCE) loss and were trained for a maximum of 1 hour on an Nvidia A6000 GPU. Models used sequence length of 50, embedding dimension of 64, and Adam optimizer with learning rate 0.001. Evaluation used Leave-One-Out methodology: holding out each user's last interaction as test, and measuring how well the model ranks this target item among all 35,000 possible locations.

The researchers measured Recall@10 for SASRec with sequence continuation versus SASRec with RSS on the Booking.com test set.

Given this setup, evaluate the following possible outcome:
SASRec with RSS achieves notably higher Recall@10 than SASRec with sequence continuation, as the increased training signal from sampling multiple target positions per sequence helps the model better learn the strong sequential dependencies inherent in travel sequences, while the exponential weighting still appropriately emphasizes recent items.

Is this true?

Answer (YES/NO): NO